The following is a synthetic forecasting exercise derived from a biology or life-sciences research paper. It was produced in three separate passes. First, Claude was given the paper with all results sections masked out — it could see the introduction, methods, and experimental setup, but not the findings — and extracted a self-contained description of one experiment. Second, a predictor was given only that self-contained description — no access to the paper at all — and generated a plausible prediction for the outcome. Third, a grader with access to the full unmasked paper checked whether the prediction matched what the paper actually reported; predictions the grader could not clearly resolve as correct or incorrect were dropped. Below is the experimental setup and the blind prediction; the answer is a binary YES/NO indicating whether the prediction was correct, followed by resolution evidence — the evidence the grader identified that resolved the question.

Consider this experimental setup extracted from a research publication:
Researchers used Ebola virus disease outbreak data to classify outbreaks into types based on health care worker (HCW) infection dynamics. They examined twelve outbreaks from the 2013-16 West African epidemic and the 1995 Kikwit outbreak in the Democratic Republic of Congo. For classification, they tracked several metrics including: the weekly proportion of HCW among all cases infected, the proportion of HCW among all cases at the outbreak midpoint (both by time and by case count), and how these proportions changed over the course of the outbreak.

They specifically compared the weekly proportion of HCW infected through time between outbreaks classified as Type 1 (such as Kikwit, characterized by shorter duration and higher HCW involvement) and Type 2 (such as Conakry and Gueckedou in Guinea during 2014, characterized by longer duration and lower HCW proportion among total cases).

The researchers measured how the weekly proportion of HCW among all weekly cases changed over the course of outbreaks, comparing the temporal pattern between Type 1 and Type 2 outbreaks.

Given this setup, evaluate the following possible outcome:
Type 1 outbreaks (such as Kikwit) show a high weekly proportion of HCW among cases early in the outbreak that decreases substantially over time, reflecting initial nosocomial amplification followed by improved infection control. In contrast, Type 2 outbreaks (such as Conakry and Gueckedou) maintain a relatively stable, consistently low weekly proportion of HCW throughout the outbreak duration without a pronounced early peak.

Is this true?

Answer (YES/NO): YES